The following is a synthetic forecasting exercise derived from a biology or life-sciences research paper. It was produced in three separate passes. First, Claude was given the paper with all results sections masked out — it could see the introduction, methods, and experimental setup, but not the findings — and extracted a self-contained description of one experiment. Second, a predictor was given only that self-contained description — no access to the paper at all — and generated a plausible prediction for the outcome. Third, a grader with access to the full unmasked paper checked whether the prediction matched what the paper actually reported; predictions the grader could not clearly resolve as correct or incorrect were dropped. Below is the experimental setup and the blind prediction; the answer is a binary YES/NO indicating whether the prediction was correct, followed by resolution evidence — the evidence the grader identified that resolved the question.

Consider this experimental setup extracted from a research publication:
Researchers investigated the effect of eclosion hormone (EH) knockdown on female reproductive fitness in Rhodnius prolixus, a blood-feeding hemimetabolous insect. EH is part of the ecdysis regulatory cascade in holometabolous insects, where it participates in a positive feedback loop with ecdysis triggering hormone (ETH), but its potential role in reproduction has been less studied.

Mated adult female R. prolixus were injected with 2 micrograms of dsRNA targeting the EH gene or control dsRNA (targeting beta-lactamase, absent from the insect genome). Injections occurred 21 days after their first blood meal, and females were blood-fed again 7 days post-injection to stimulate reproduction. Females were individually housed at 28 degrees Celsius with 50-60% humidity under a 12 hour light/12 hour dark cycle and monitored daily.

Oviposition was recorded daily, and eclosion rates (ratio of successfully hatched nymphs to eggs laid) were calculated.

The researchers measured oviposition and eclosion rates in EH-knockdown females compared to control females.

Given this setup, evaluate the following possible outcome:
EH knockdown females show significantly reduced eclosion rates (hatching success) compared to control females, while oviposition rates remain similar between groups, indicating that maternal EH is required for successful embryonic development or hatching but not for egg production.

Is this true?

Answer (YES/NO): NO